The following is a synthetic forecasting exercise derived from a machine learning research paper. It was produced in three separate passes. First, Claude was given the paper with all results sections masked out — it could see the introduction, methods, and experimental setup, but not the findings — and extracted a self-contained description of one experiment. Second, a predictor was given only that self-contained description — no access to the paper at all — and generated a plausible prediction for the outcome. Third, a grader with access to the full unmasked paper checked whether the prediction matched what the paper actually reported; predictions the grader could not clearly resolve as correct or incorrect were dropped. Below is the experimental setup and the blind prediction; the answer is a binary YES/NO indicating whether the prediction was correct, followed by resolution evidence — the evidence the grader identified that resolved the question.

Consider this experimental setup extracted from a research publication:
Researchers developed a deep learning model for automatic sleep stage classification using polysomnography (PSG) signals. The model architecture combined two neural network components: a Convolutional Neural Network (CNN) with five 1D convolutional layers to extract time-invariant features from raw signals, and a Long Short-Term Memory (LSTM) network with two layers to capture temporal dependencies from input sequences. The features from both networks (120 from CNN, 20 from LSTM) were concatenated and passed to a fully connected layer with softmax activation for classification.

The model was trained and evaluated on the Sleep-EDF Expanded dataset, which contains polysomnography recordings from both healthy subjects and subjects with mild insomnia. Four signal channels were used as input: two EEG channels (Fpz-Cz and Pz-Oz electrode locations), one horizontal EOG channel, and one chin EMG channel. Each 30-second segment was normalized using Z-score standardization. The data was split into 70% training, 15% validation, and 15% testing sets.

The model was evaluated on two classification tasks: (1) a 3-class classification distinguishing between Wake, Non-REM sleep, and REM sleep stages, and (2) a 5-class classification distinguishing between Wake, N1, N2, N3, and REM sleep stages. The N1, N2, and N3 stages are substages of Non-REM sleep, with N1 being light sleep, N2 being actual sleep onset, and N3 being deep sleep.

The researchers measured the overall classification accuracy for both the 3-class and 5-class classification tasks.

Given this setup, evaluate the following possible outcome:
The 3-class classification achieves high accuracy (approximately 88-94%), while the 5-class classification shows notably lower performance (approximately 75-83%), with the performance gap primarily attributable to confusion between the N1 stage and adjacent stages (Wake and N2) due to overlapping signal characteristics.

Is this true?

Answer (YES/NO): NO